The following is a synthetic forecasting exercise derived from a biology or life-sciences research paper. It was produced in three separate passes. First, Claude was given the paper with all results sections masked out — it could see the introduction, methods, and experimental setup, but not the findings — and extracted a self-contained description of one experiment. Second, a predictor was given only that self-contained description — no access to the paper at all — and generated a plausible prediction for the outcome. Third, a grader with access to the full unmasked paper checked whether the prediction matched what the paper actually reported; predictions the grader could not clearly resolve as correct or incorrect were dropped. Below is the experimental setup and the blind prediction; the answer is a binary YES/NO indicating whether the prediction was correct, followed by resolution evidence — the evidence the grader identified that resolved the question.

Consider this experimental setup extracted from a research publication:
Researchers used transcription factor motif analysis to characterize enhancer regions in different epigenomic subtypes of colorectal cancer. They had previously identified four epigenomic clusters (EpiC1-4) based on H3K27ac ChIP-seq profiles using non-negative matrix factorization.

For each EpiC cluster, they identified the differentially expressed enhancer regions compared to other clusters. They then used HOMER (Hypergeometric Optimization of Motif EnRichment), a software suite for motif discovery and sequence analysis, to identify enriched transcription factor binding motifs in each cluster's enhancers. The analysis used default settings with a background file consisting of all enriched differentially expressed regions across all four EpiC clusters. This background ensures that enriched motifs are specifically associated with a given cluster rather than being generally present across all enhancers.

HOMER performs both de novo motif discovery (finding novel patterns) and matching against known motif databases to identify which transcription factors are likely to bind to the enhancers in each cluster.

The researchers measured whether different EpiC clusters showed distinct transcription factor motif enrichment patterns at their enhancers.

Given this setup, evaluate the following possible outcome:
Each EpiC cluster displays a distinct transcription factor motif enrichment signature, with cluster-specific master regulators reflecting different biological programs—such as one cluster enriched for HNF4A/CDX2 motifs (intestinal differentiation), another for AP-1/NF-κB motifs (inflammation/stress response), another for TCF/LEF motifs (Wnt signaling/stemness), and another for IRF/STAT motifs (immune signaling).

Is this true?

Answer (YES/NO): NO